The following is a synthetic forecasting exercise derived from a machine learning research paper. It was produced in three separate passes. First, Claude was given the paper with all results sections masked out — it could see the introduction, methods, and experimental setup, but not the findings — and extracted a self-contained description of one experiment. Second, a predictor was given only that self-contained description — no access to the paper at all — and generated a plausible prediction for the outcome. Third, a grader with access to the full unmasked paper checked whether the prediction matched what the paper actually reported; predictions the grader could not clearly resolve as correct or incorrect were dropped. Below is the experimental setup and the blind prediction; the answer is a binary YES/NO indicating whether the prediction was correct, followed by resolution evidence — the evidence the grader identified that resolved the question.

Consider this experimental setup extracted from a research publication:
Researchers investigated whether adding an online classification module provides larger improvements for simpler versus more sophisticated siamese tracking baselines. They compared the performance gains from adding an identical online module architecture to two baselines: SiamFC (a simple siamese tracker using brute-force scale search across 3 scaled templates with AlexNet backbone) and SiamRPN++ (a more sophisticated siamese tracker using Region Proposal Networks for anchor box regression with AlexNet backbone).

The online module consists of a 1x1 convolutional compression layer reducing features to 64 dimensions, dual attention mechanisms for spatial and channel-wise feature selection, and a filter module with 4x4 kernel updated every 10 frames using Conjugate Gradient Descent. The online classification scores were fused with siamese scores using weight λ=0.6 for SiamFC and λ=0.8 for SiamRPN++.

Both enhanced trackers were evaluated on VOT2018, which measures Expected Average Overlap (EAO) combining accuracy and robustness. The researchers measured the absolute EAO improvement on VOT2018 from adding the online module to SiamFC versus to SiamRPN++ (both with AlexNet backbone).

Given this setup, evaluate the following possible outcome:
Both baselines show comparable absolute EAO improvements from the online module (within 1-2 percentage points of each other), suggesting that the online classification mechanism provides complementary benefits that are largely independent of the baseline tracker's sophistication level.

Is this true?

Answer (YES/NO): NO